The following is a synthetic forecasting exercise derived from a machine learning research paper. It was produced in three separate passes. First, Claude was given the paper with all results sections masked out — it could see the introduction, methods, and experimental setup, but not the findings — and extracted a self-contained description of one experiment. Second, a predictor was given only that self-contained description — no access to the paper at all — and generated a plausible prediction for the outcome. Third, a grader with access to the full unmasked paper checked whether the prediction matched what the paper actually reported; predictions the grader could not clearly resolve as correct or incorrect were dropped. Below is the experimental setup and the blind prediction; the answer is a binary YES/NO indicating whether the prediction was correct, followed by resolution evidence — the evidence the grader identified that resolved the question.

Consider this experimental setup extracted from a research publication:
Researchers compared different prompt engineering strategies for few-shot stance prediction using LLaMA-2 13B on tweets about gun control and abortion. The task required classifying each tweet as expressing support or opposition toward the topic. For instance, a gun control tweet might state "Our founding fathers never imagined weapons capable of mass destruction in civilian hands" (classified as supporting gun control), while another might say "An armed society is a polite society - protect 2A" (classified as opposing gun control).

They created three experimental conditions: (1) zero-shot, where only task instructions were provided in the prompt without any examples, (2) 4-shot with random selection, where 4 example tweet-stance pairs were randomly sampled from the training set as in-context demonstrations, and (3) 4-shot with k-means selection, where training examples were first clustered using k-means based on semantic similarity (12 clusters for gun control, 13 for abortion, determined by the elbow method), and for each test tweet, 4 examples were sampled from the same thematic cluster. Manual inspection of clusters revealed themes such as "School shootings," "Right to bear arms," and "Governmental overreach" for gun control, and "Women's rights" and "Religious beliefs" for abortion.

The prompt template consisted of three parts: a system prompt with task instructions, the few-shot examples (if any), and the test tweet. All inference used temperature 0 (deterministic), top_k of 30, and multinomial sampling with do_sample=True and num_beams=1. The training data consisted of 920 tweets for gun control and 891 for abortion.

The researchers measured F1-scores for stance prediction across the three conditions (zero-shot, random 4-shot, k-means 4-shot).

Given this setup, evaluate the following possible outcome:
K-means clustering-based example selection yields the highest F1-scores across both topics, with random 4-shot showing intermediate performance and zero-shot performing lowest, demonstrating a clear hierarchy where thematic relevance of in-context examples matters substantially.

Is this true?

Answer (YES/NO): YES